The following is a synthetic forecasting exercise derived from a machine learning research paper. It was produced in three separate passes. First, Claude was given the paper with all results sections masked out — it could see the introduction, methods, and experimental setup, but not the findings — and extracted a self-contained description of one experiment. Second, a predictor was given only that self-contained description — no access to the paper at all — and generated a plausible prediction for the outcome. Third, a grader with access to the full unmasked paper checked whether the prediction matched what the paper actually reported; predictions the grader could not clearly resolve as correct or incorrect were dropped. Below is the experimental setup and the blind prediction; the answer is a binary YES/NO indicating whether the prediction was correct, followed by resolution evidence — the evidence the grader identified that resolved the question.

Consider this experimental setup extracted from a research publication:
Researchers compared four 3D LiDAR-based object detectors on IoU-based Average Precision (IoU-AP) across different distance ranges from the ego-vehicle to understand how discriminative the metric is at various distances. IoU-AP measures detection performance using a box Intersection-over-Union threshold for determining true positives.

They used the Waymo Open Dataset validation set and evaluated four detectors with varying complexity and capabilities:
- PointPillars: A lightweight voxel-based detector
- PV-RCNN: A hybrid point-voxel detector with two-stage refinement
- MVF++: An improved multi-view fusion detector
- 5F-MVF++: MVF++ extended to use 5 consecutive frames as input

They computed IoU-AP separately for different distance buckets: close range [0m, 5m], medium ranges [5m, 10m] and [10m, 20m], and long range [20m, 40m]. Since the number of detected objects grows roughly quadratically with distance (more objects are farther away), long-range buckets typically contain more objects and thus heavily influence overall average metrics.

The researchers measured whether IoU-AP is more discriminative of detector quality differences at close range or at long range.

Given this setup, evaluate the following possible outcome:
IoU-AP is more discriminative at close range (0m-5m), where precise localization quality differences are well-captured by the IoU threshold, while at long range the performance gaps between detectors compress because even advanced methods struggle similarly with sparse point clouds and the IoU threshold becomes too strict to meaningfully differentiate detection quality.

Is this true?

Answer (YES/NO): NO